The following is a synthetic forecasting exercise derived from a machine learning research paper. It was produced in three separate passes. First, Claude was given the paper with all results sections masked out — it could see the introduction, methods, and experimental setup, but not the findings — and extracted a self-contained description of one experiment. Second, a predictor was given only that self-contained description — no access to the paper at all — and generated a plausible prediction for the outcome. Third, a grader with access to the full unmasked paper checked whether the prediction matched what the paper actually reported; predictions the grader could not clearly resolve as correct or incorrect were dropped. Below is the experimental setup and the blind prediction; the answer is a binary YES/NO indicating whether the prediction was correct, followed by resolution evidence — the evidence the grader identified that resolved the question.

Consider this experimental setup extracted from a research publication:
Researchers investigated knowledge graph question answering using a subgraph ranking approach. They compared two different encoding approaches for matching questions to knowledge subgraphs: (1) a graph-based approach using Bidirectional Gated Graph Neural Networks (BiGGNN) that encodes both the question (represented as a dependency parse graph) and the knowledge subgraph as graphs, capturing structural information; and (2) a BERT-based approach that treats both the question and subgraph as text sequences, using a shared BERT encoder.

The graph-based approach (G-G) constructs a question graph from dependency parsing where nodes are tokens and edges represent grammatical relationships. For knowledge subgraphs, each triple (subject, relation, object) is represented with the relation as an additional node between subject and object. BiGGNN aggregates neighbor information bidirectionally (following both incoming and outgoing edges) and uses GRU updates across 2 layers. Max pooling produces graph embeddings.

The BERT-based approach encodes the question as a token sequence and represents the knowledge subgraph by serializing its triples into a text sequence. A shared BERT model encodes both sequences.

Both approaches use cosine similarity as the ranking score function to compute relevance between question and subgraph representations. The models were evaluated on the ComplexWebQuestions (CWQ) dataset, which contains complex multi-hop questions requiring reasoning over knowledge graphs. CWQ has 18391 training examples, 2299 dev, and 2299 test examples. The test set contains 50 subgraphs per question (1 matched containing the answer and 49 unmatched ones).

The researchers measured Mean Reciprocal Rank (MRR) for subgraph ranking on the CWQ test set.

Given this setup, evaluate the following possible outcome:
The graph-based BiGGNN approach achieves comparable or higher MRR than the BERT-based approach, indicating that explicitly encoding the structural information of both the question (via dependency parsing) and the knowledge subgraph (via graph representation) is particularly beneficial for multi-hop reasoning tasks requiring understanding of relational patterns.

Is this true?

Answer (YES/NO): NO